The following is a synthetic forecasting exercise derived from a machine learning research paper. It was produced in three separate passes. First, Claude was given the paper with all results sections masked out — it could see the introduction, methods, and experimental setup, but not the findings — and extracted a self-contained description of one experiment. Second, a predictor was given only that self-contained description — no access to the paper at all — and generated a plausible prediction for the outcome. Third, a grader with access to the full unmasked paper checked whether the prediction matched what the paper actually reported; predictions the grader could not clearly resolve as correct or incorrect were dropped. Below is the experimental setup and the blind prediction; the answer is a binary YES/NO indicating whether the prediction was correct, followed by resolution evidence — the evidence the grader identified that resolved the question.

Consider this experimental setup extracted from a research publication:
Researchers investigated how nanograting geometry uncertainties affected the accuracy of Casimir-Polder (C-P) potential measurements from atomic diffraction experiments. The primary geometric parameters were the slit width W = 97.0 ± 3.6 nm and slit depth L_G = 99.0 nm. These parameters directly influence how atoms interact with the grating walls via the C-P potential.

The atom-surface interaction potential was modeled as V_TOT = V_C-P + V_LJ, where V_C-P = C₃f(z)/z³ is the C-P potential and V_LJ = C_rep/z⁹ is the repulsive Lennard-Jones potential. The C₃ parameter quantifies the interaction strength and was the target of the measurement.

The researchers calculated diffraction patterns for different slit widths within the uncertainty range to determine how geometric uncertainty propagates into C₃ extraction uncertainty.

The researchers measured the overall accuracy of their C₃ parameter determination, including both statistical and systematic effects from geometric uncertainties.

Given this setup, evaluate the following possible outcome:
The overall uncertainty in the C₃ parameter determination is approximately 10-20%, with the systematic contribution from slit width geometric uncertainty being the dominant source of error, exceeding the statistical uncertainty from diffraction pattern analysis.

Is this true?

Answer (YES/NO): YES